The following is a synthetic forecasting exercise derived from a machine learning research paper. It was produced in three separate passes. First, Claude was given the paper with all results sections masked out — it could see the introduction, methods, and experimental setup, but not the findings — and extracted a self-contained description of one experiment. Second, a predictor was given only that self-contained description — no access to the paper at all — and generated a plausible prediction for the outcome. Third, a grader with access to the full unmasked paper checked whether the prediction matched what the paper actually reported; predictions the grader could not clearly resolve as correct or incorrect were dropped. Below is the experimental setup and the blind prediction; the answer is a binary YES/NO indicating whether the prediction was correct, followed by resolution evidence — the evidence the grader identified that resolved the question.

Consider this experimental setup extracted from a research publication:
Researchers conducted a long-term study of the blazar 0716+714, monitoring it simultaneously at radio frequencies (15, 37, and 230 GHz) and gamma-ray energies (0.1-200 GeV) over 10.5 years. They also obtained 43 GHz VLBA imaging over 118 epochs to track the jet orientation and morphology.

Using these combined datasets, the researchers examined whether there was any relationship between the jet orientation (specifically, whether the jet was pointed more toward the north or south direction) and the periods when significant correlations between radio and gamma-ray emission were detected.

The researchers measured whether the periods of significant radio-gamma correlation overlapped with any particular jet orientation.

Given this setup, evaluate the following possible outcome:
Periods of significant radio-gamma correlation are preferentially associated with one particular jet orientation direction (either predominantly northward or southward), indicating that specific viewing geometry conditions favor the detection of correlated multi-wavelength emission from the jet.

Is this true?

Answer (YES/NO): YES